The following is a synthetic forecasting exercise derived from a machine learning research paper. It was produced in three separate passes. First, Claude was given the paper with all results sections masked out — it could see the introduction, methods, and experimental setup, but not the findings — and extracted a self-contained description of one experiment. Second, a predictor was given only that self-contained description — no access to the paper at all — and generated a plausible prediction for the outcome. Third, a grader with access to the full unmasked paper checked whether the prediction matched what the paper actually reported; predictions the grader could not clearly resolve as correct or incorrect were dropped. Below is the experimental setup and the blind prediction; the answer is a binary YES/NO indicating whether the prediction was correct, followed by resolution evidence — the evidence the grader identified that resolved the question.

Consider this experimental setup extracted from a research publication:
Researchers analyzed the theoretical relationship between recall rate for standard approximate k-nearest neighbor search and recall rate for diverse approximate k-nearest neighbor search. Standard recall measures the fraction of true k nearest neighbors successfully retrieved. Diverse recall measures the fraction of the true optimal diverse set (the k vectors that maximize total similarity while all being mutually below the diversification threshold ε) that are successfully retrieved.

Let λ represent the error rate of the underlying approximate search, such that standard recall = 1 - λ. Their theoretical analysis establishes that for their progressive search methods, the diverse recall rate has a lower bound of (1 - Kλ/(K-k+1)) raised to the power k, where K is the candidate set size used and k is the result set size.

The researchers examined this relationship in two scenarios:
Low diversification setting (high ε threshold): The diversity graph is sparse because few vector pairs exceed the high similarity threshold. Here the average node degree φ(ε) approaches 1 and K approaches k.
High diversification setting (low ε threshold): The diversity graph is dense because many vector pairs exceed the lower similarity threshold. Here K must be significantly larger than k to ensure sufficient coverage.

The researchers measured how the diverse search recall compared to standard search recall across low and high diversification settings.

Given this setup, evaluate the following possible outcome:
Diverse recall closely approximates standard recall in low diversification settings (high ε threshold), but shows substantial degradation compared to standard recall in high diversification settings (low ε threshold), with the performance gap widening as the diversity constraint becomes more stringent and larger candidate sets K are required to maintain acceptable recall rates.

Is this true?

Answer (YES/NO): NO